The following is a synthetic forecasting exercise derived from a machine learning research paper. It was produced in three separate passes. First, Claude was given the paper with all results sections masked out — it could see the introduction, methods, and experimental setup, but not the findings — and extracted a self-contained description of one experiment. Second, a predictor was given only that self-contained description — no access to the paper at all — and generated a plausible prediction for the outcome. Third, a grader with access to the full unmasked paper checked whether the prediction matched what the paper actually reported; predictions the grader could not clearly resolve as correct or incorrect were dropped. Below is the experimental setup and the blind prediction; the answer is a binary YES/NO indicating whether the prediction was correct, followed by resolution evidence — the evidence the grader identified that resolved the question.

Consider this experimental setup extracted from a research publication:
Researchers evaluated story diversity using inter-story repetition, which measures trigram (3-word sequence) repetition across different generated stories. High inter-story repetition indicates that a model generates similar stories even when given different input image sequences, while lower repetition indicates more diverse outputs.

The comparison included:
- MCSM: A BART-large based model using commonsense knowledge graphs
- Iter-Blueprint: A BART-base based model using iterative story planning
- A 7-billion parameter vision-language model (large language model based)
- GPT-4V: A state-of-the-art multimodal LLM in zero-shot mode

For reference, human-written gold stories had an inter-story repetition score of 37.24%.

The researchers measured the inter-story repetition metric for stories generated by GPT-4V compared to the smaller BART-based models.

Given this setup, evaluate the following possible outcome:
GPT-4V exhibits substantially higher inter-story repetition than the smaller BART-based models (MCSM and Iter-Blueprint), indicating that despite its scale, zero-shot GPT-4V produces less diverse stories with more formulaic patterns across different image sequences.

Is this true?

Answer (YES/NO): NO